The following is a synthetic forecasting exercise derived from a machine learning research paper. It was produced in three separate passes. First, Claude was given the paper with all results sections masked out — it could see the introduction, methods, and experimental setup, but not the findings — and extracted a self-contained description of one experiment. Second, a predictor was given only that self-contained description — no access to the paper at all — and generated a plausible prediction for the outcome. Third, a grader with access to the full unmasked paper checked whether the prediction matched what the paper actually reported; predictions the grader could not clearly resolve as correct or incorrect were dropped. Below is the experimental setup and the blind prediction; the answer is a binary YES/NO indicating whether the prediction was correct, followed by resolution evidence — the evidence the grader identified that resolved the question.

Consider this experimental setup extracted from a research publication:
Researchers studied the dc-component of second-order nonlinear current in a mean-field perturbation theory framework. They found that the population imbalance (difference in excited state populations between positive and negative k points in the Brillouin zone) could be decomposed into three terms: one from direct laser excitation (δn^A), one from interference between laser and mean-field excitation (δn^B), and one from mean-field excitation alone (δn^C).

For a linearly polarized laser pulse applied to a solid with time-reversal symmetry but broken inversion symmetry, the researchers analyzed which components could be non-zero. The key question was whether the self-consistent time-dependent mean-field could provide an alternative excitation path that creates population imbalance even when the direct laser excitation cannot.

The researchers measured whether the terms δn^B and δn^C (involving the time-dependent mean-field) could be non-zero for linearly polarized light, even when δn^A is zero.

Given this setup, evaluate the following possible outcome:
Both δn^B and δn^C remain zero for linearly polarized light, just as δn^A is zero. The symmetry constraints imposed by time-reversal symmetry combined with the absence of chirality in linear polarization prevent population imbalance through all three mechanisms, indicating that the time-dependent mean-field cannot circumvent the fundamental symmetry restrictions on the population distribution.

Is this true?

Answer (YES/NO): NO